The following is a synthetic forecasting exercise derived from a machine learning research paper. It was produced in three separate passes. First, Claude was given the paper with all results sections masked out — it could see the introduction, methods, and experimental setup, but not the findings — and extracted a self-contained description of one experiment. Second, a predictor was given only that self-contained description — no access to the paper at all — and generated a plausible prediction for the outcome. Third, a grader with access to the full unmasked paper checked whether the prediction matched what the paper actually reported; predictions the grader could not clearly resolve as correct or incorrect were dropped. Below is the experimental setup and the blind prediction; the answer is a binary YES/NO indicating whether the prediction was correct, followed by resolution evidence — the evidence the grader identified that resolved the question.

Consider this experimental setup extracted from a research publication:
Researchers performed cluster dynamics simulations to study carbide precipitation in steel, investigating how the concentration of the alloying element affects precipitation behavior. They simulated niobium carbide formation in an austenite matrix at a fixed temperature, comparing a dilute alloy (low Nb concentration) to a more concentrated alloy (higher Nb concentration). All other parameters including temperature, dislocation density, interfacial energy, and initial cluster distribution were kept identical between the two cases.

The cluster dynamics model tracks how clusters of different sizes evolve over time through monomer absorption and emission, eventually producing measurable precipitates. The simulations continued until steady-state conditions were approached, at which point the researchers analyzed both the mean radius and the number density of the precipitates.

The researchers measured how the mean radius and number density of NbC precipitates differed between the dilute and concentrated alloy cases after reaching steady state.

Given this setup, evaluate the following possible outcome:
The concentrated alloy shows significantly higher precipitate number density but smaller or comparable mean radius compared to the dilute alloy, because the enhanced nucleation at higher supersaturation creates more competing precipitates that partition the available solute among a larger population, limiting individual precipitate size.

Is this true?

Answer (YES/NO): YES